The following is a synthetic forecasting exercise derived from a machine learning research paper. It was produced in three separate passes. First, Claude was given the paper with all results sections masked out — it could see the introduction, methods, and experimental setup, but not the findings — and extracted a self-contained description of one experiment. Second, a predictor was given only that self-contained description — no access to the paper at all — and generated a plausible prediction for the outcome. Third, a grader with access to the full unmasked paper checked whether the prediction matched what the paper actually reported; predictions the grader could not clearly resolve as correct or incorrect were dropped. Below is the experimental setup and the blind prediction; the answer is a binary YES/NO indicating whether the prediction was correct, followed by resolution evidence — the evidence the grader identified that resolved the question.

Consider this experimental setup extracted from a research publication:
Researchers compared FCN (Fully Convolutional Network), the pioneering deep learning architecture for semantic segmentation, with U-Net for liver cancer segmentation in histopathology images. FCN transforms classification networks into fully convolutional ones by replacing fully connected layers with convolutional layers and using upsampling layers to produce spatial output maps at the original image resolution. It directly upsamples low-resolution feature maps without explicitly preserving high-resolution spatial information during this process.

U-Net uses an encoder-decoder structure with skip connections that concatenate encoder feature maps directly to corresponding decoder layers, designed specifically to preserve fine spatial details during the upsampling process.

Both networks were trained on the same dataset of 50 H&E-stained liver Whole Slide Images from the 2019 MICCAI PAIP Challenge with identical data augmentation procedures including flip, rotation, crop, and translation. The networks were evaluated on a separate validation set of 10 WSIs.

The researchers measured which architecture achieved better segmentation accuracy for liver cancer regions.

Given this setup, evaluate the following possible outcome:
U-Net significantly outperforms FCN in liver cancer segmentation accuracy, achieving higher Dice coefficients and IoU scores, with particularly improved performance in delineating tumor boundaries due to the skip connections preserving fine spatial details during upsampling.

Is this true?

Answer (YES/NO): NO